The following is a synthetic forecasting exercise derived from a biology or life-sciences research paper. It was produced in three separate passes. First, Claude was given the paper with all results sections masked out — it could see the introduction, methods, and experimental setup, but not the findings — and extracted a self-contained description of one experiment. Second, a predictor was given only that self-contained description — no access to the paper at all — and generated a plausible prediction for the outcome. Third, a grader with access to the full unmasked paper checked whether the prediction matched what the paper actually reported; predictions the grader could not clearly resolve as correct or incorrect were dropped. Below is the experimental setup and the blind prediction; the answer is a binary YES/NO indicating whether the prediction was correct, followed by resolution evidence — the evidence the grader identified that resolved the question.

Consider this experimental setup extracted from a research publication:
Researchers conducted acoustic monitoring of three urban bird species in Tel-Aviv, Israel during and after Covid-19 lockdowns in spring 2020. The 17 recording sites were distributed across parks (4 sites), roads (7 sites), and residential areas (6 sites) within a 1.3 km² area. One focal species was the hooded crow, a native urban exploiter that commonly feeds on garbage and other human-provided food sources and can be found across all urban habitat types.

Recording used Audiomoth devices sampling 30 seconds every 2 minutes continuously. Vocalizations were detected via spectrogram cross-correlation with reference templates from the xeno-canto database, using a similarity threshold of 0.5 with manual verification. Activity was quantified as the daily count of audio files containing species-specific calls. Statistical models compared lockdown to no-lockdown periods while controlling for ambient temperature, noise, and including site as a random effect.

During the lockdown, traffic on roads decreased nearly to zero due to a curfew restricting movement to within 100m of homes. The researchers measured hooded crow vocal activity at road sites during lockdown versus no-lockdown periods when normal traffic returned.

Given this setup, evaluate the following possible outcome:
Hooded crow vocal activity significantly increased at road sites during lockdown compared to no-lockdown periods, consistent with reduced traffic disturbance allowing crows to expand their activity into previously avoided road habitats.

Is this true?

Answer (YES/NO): NO